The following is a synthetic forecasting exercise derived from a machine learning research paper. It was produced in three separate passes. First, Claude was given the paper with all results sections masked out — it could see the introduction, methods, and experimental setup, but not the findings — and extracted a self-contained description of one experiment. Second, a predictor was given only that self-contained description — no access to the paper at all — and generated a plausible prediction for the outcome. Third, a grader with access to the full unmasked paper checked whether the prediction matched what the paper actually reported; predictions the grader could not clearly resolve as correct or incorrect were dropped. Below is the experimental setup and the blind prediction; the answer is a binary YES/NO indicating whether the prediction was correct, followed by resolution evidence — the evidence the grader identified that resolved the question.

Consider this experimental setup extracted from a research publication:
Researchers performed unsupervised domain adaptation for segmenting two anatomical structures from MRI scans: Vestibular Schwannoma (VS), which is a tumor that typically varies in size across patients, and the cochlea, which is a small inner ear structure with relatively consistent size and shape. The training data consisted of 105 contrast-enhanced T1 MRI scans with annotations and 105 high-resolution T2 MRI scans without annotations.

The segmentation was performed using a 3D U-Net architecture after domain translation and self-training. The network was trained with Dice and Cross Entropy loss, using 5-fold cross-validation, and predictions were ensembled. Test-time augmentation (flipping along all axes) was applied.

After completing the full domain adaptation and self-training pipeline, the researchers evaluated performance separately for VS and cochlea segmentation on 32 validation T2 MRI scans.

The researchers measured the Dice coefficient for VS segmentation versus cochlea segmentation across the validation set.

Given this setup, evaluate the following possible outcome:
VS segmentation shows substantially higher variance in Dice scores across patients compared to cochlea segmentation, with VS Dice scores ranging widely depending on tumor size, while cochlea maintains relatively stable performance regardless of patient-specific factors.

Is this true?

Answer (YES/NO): YES